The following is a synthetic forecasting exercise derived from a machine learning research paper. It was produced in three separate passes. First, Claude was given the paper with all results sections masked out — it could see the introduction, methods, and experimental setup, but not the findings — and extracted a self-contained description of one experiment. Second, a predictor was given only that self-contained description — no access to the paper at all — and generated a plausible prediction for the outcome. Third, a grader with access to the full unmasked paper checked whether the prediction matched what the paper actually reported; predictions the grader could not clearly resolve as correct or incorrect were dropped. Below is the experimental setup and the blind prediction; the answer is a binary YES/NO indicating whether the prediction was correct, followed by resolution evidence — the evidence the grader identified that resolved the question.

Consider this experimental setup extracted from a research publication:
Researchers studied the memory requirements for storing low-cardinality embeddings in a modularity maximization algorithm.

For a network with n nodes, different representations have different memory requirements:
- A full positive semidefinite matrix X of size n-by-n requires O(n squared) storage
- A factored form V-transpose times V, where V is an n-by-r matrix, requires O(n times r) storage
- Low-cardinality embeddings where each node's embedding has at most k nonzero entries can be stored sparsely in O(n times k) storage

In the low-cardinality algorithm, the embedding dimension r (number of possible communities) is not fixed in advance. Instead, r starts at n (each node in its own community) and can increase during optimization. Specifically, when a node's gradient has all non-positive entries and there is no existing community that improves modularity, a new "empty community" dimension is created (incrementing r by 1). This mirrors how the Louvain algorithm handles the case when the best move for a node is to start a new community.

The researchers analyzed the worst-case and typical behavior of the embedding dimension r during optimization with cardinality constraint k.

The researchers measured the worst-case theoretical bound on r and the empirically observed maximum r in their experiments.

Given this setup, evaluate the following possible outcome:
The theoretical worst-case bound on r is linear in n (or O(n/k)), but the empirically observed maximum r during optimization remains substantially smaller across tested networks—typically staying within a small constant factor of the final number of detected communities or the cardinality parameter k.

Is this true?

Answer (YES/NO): NO